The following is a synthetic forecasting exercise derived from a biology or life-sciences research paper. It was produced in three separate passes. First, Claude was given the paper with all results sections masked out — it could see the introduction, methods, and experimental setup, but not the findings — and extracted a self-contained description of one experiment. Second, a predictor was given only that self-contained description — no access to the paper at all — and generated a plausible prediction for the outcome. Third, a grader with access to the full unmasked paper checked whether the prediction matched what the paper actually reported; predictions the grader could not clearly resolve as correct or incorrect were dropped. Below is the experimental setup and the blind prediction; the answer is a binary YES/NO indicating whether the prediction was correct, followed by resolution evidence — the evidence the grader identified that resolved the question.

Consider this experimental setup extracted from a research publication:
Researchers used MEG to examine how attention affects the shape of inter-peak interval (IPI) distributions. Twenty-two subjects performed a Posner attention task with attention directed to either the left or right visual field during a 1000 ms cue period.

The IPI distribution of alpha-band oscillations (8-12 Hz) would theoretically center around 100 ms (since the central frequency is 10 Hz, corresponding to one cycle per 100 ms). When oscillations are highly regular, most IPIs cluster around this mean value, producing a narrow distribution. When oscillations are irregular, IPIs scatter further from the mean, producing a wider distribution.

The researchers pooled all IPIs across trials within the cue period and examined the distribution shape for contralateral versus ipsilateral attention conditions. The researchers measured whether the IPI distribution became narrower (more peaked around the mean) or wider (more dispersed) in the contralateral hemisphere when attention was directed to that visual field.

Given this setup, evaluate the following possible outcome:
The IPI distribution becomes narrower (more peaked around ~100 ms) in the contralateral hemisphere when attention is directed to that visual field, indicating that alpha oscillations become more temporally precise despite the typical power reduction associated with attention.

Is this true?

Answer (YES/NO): NO